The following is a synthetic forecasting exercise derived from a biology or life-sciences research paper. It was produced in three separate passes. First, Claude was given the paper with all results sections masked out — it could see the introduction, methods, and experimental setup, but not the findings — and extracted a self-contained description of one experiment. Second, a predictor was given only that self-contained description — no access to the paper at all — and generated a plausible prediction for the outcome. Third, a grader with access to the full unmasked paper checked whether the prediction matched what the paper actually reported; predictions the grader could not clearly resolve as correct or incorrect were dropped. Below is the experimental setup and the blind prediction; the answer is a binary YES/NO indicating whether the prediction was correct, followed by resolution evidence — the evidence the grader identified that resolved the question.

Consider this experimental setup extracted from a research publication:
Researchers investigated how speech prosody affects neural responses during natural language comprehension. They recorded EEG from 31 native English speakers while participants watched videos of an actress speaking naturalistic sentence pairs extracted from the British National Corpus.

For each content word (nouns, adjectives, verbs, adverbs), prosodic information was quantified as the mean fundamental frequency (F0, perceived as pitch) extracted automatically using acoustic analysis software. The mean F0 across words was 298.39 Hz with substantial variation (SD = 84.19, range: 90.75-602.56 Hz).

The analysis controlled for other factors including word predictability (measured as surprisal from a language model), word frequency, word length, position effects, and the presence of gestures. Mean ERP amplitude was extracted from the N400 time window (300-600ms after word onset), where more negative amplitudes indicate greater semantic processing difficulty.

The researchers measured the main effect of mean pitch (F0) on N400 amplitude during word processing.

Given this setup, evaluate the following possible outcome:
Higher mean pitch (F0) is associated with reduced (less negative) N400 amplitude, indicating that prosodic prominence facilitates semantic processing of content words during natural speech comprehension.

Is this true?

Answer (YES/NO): YES